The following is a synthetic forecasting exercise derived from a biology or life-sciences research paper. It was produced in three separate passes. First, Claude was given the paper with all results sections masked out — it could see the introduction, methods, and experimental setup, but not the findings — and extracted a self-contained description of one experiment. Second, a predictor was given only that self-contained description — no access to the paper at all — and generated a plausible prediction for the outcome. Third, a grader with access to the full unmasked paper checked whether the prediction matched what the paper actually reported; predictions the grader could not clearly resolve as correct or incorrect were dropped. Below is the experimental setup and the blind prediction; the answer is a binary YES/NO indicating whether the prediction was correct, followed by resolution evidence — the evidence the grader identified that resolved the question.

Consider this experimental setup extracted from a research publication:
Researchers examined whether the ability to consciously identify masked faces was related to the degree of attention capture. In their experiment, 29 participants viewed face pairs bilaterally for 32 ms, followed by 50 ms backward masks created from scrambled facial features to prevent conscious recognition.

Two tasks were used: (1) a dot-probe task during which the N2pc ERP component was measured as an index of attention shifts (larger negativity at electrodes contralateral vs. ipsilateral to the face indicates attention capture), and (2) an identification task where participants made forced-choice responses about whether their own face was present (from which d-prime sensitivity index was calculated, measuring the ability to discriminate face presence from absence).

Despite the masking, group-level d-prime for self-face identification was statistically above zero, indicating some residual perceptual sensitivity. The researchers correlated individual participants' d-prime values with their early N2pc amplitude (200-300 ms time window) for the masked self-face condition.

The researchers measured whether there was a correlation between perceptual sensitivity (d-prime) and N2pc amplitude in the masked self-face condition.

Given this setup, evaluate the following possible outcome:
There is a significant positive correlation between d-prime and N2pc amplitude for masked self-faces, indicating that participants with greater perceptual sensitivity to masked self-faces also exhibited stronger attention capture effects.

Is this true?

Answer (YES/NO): NO